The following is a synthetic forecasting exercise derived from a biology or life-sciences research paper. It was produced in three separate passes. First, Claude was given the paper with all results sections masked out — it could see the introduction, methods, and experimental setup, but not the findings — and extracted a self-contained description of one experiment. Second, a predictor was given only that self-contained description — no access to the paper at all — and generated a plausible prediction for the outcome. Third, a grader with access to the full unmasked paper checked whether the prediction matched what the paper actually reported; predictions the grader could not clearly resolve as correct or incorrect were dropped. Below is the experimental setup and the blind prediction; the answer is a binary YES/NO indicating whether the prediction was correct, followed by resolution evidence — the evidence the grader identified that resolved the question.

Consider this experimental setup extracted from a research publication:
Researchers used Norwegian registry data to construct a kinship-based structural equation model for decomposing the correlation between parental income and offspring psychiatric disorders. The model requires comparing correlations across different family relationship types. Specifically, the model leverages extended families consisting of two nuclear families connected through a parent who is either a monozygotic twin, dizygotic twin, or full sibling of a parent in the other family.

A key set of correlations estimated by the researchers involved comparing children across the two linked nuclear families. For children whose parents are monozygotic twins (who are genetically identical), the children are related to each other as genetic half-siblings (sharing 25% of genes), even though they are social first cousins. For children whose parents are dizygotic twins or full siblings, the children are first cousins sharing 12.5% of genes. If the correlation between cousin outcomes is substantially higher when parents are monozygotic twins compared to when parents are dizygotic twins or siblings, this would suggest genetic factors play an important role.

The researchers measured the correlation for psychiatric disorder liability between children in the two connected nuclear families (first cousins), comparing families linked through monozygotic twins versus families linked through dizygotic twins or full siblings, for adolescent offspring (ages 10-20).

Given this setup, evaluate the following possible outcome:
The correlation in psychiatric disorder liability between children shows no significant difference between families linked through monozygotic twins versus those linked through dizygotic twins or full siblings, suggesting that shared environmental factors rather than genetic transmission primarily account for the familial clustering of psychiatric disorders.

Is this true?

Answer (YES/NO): NO